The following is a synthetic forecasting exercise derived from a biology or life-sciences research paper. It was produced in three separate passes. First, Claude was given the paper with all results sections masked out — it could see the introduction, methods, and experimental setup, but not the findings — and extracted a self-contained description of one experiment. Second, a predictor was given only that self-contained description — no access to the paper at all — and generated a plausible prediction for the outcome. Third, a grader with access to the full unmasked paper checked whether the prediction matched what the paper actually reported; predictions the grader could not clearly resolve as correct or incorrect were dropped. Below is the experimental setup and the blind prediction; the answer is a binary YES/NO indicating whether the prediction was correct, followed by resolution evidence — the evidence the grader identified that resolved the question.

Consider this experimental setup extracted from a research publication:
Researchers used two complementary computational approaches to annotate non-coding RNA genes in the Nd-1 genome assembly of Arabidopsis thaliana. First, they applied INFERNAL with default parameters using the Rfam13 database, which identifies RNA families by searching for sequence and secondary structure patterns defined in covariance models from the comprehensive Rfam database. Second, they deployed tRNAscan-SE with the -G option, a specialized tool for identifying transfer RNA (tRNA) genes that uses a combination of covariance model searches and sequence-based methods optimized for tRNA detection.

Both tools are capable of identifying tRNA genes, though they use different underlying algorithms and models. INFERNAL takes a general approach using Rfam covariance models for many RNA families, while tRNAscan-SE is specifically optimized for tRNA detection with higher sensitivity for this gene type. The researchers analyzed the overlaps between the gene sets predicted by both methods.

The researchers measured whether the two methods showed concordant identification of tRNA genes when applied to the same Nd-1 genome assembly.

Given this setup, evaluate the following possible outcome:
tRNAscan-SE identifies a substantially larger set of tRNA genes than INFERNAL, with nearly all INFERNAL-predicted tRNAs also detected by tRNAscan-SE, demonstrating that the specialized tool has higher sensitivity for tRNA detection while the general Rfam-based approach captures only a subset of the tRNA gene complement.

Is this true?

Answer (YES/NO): NO